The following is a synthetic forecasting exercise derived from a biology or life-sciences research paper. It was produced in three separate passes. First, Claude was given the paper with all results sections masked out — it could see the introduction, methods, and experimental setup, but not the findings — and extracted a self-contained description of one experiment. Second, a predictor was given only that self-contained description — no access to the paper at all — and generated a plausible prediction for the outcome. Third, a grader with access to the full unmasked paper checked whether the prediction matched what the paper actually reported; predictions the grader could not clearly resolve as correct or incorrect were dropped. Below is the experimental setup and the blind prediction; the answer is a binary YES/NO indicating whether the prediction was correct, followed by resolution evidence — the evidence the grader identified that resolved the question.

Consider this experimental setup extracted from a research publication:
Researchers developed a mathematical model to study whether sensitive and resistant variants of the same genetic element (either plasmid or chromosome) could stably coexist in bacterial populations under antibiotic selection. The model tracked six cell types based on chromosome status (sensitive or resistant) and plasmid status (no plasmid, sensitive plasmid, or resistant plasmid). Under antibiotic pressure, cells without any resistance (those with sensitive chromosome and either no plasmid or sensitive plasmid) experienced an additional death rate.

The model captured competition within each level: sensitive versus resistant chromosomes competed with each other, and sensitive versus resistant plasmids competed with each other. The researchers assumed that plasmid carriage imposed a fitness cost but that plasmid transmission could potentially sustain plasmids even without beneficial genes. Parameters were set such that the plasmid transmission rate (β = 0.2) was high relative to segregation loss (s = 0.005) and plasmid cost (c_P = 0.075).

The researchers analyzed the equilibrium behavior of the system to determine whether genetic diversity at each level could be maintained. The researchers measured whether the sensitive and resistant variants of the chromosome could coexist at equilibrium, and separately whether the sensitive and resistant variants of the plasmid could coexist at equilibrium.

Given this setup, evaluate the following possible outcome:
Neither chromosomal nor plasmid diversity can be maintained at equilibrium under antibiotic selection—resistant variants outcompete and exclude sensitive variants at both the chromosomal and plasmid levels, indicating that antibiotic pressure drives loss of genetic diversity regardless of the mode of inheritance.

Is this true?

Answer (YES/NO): YES